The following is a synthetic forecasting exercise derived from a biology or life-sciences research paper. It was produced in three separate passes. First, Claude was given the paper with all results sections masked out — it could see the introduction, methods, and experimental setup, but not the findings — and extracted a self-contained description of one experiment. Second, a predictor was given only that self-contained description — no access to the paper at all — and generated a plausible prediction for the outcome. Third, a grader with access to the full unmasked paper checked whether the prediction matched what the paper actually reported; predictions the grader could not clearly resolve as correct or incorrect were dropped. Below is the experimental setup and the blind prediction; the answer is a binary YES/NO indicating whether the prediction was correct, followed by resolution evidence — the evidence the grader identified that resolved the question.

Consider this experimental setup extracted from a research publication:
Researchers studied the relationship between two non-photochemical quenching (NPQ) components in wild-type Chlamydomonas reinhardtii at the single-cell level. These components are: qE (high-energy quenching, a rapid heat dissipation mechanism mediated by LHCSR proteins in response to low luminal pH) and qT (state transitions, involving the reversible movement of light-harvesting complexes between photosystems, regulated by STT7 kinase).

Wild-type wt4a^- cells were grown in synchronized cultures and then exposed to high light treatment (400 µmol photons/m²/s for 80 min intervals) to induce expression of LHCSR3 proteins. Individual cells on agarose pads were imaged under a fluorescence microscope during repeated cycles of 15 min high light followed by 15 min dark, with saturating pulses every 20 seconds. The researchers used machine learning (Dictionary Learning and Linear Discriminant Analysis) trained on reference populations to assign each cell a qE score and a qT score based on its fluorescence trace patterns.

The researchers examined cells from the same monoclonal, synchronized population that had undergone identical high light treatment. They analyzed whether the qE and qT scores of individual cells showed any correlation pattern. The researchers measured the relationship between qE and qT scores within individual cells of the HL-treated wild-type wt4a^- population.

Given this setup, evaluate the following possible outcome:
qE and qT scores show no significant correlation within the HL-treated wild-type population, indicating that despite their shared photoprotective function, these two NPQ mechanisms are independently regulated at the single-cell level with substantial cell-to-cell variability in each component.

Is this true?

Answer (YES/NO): NO